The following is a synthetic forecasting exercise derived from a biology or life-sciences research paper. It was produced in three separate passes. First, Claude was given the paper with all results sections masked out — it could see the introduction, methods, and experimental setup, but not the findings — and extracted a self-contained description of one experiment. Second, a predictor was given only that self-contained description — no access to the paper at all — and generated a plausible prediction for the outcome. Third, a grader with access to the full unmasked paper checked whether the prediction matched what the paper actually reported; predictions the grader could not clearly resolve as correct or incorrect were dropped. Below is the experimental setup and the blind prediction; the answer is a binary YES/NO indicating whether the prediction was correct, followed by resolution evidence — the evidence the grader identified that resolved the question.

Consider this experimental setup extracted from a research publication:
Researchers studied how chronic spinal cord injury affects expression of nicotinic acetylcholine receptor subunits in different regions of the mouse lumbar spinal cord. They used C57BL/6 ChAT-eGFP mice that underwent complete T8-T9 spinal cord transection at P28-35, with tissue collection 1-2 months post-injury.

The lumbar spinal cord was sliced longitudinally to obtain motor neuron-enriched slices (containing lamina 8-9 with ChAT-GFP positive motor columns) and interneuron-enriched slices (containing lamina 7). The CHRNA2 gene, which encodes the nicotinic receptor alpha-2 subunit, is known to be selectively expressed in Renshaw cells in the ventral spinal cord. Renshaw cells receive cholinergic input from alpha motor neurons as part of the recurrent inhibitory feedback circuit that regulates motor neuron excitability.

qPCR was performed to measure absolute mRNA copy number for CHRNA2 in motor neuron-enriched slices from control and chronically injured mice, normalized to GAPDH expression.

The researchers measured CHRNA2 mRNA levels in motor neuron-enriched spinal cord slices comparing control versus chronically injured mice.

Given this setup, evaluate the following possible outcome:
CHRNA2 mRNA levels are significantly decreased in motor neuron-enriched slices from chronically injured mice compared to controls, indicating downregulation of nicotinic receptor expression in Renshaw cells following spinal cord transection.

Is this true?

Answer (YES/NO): YES